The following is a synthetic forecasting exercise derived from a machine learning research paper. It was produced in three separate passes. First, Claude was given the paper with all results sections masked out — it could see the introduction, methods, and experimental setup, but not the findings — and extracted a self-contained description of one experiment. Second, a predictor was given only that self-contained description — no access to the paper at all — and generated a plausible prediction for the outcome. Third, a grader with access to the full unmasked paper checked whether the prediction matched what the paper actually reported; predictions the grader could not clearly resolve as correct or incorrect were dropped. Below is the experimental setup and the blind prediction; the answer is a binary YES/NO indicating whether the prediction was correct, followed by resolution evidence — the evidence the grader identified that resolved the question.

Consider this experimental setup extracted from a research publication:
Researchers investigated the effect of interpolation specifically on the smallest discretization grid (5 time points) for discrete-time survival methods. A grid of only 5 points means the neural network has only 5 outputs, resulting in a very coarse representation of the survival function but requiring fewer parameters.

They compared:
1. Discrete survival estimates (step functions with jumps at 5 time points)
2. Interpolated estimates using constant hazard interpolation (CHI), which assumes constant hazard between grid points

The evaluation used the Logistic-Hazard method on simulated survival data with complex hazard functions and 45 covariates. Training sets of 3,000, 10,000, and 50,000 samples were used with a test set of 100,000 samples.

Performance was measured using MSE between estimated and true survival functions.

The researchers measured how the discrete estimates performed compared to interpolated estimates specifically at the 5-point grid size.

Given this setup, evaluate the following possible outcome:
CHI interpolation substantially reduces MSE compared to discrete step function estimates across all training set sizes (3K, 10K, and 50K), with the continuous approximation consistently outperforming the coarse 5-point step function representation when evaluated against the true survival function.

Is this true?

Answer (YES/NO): YES